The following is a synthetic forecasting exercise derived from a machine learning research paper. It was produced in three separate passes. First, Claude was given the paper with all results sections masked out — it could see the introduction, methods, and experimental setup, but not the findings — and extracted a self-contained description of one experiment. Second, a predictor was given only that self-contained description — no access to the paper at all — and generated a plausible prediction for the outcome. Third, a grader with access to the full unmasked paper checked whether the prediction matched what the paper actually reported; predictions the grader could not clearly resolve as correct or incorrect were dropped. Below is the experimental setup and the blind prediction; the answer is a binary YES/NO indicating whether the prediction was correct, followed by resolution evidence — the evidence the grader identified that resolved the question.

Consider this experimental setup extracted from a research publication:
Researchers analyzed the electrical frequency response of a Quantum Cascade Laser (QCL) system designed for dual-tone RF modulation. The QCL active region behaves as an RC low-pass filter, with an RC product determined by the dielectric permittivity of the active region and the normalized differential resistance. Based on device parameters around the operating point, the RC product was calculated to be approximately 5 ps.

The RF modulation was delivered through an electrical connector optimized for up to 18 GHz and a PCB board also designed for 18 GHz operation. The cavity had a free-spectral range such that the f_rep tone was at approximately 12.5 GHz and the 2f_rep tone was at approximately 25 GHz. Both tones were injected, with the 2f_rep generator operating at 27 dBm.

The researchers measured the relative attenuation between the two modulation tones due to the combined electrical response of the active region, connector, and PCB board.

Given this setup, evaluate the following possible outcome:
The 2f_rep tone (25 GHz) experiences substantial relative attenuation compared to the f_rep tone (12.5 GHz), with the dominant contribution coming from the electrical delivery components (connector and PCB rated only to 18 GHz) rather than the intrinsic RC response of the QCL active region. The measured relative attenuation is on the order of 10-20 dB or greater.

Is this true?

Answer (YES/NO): YES